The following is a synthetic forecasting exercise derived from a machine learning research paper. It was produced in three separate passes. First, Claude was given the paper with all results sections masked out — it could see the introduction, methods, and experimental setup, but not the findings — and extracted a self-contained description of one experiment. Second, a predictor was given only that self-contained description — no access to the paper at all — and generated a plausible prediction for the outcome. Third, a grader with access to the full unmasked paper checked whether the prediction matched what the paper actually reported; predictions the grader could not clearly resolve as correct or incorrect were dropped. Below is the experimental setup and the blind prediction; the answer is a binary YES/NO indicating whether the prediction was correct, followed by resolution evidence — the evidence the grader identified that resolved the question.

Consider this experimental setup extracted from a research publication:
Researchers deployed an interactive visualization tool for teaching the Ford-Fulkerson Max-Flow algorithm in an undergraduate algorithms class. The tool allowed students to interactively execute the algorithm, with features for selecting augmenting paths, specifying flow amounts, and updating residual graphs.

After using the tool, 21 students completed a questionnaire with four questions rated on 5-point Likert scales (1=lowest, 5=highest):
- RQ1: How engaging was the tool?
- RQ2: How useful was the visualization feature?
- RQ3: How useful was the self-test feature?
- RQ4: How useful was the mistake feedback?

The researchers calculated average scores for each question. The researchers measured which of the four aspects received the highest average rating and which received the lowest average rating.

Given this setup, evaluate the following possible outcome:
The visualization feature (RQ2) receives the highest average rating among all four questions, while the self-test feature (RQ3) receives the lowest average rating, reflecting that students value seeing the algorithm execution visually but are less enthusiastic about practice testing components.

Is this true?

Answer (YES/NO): NO